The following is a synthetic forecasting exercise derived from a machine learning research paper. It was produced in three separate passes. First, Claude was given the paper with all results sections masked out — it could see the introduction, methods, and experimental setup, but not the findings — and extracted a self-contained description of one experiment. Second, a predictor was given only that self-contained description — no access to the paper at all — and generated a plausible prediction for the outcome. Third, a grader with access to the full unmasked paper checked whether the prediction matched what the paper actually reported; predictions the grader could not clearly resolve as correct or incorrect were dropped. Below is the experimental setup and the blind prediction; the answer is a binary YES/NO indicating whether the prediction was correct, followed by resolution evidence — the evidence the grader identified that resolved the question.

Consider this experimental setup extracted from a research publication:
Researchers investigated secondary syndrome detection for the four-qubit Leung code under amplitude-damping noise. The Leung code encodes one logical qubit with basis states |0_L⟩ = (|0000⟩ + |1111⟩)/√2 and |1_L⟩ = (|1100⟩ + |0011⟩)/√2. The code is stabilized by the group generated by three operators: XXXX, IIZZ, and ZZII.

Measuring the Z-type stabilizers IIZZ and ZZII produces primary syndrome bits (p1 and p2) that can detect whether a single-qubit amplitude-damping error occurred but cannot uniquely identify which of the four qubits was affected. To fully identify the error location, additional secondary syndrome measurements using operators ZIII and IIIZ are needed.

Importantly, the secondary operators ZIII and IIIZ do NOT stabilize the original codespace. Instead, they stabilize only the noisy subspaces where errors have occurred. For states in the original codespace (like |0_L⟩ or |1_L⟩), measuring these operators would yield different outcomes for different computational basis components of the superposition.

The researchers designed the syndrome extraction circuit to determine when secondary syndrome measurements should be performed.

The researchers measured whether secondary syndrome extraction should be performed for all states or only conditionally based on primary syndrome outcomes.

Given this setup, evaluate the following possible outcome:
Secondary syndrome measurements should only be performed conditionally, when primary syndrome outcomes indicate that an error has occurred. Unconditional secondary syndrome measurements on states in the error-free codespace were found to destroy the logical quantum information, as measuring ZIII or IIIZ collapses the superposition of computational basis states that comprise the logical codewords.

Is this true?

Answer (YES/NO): YES